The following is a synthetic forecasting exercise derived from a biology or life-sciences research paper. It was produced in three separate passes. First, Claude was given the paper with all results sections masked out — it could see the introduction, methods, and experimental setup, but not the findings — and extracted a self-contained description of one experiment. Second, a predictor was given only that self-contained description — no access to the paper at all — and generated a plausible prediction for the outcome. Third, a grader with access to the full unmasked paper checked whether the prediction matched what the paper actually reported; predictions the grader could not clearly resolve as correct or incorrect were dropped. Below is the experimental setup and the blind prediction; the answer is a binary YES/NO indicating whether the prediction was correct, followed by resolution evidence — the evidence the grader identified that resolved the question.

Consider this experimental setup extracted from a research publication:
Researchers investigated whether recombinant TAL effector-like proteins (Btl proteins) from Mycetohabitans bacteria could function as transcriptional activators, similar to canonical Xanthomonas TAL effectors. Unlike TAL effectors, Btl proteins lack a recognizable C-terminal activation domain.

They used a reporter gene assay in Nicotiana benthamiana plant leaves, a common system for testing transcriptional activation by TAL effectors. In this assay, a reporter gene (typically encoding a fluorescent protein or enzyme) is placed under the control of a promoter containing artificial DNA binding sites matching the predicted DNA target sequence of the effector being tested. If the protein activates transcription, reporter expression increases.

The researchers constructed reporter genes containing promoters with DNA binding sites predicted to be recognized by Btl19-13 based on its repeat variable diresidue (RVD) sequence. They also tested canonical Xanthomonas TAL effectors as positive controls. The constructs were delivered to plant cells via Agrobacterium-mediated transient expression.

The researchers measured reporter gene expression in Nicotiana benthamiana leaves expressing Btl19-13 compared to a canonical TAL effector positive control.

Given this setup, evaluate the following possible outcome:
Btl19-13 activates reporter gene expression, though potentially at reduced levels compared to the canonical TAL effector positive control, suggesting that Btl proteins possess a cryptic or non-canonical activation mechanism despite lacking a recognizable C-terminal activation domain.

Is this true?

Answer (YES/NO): NO